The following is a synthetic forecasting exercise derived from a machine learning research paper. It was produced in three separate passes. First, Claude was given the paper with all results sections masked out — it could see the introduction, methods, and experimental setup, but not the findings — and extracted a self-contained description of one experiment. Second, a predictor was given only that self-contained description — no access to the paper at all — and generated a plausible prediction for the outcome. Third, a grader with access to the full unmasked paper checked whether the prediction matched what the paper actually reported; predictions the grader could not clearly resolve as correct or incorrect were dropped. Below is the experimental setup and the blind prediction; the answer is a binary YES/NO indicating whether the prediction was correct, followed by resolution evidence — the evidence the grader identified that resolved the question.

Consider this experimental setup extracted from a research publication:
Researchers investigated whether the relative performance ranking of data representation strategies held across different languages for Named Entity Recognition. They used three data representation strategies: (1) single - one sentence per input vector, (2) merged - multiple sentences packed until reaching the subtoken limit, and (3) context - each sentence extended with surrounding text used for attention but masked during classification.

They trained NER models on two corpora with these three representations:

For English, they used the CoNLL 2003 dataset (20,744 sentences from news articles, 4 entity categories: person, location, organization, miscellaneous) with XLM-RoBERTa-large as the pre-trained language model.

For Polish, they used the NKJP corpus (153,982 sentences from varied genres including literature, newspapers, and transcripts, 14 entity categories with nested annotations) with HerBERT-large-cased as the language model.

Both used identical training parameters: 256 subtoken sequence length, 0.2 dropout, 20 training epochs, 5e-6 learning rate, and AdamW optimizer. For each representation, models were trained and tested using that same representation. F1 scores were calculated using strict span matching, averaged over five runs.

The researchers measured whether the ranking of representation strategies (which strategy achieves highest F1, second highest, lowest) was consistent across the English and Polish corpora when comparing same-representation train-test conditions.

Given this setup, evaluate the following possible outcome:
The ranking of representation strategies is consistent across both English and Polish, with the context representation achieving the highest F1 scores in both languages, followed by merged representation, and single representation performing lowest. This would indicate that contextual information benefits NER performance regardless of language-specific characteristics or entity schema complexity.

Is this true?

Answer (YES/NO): NO